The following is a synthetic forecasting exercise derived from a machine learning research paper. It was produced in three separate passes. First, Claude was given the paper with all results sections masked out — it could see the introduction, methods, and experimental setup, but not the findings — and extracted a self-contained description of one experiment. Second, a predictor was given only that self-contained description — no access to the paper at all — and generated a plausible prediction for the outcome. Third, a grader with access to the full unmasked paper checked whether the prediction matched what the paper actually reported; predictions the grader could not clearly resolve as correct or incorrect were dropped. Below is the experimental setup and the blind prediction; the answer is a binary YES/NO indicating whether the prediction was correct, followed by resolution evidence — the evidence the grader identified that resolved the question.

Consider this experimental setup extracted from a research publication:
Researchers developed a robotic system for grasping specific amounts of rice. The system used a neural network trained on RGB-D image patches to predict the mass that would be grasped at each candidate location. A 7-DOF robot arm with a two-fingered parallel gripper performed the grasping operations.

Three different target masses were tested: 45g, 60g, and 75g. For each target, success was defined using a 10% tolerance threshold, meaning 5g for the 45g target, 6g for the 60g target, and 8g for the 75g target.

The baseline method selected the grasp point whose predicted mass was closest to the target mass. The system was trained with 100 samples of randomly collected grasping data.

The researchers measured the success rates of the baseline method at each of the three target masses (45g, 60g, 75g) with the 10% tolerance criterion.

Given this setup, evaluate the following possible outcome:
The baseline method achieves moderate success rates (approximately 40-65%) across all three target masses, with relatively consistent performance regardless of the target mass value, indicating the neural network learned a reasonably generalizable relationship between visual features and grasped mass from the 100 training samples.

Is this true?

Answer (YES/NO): NO